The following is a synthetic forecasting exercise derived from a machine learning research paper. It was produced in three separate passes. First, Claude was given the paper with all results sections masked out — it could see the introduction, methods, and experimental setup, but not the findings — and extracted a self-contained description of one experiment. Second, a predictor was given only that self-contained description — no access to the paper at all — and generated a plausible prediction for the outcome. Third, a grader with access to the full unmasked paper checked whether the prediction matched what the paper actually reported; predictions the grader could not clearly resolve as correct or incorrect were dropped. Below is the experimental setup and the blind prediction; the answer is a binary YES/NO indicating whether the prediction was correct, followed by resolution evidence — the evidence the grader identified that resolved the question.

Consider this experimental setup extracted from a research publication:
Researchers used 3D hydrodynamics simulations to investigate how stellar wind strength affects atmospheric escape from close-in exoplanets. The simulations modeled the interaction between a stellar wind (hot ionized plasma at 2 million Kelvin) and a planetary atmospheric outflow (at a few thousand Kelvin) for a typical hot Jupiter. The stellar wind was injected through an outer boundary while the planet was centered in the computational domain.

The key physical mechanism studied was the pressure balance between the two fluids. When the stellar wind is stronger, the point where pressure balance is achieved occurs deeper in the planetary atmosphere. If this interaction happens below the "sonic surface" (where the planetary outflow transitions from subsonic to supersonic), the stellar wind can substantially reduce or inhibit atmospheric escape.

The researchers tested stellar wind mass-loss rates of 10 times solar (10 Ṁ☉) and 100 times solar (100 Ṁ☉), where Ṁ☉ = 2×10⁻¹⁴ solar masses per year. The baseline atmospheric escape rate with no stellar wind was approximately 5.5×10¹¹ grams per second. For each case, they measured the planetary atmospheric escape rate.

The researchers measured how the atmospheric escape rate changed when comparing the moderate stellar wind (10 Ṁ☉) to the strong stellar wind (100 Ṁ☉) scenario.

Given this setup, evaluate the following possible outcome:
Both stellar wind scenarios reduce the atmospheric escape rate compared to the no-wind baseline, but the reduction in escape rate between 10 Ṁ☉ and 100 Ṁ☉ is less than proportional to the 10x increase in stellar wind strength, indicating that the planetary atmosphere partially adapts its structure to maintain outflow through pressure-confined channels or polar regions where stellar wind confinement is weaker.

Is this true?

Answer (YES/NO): NO